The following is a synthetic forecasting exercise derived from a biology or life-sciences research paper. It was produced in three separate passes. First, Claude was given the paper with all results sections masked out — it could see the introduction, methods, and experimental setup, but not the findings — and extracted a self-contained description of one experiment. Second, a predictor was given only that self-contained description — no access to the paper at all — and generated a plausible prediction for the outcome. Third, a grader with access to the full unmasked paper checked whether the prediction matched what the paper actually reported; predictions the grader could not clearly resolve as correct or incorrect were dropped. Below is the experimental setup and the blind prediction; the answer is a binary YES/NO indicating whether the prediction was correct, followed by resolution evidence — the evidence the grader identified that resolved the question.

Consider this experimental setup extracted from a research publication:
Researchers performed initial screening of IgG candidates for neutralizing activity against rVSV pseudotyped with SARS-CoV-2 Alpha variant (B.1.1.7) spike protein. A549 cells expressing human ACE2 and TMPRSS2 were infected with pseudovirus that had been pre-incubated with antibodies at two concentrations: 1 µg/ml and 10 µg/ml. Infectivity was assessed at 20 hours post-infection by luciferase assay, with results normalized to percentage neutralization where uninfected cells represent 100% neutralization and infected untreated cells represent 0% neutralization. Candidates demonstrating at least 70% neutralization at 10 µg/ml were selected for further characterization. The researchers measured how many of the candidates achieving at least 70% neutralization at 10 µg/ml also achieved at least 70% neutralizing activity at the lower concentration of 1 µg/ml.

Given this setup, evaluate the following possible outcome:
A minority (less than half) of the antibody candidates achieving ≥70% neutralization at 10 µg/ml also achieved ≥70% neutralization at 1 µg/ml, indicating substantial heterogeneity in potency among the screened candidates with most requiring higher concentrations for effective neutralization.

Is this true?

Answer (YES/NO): YES